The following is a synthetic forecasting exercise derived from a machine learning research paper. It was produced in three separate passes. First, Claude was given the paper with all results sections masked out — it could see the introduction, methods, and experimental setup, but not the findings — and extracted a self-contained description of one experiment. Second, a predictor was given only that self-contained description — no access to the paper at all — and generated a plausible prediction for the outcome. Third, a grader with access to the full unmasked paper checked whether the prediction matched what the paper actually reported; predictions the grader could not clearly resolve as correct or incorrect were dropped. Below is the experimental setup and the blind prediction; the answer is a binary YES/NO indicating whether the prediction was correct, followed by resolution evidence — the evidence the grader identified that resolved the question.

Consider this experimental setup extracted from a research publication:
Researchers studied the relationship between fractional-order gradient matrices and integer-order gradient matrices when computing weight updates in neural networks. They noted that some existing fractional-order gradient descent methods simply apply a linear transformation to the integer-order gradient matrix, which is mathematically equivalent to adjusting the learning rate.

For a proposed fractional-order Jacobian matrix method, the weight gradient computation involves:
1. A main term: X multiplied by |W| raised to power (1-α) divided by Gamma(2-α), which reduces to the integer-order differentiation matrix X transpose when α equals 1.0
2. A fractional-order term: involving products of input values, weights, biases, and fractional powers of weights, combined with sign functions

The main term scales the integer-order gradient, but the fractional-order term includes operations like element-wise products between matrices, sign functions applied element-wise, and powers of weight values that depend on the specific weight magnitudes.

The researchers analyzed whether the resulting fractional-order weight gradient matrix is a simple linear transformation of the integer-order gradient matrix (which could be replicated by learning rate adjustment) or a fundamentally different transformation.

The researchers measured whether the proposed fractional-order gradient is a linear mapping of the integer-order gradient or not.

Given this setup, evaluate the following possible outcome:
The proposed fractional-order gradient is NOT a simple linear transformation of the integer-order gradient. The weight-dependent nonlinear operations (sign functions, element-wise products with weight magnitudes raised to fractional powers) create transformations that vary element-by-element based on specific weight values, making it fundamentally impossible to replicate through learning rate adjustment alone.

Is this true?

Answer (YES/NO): YES